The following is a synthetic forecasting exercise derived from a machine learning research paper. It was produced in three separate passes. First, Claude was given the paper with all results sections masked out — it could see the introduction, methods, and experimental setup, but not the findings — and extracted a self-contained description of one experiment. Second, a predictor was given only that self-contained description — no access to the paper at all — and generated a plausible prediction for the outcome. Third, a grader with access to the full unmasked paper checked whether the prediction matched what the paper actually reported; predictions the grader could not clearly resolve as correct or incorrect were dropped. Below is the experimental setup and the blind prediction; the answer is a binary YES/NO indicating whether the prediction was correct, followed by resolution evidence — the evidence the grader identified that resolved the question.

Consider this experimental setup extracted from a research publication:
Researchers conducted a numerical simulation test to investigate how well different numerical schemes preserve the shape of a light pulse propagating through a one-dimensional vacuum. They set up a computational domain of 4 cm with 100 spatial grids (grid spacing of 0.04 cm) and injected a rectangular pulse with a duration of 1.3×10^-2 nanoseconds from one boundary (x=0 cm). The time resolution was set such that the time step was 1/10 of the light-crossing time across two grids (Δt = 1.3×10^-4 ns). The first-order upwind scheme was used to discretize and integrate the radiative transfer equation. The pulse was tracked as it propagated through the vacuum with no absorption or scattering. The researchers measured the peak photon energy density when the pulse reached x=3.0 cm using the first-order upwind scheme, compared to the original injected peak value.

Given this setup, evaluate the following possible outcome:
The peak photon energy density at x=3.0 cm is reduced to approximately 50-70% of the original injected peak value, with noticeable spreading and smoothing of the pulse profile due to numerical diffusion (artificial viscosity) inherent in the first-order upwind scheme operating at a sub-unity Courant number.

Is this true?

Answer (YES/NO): YES